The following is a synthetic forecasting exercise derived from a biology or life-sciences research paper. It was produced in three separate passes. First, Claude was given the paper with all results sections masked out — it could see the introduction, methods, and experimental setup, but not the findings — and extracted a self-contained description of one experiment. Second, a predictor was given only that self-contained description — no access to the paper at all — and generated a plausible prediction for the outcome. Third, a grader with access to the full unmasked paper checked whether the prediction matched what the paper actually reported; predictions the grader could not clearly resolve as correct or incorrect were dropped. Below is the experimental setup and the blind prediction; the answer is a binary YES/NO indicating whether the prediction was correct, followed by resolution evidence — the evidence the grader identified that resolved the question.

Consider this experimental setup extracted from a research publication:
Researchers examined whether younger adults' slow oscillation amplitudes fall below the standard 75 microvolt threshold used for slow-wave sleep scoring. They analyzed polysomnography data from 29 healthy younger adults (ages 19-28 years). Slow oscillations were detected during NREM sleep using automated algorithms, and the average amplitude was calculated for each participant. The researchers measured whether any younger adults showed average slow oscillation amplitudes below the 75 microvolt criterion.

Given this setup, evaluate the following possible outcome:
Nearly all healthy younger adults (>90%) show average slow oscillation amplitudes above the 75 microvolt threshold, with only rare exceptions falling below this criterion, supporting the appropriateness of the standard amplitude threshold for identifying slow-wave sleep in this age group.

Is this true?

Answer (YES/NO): NO